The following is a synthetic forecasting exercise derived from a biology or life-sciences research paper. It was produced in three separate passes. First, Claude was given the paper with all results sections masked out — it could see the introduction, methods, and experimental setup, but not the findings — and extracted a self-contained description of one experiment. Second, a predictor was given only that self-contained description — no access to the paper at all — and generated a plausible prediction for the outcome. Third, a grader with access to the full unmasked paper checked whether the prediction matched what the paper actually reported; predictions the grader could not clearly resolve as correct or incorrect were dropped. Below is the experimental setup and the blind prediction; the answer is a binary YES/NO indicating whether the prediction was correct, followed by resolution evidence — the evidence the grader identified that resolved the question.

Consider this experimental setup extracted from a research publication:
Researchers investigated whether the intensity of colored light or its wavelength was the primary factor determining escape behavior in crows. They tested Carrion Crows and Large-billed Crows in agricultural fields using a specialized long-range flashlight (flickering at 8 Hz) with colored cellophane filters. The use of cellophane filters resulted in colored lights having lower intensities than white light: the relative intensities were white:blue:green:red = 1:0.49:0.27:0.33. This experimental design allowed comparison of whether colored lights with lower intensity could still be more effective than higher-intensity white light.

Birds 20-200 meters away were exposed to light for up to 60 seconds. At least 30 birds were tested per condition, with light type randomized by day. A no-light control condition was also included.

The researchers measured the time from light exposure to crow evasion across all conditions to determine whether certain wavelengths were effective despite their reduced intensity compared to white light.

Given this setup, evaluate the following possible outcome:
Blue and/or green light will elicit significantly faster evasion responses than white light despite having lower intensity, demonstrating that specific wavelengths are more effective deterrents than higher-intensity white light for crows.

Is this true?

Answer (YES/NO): NO